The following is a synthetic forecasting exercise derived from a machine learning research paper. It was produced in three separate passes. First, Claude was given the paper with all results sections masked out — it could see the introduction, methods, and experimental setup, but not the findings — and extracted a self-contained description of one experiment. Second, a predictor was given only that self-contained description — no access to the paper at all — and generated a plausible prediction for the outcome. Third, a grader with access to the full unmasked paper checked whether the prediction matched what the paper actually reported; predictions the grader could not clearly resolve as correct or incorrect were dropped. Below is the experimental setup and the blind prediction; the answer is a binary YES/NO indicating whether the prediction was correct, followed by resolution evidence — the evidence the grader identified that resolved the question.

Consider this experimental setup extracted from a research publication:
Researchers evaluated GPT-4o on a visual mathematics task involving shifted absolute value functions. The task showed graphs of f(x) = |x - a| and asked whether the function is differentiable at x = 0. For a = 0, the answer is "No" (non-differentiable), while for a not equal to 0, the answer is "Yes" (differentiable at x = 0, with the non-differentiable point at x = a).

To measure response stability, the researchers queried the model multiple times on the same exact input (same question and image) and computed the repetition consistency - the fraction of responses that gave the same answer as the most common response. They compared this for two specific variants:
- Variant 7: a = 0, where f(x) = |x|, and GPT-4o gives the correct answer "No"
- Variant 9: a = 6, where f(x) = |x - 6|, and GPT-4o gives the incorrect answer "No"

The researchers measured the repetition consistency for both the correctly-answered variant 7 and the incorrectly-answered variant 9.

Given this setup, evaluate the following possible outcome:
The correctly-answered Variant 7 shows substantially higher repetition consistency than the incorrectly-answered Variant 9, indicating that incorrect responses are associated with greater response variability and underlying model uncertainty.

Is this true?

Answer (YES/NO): NO